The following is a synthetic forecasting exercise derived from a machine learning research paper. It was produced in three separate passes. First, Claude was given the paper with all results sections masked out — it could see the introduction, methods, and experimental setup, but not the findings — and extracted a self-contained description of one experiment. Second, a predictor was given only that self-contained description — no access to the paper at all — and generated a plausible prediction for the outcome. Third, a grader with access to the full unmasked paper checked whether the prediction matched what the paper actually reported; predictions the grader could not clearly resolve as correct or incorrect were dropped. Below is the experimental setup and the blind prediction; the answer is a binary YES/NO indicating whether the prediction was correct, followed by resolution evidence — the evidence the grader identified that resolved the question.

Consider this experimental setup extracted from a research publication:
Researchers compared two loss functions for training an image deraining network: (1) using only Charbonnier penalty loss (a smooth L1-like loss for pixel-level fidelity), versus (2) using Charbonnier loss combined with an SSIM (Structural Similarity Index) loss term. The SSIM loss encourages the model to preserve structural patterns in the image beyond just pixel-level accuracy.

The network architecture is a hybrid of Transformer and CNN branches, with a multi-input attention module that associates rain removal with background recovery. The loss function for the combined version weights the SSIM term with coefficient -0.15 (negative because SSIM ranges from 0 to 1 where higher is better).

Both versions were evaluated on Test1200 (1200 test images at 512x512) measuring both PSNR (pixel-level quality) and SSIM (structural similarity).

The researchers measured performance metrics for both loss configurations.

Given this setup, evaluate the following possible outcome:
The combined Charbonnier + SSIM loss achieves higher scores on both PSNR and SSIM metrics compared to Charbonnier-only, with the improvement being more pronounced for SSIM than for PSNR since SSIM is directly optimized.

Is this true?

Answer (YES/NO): NO